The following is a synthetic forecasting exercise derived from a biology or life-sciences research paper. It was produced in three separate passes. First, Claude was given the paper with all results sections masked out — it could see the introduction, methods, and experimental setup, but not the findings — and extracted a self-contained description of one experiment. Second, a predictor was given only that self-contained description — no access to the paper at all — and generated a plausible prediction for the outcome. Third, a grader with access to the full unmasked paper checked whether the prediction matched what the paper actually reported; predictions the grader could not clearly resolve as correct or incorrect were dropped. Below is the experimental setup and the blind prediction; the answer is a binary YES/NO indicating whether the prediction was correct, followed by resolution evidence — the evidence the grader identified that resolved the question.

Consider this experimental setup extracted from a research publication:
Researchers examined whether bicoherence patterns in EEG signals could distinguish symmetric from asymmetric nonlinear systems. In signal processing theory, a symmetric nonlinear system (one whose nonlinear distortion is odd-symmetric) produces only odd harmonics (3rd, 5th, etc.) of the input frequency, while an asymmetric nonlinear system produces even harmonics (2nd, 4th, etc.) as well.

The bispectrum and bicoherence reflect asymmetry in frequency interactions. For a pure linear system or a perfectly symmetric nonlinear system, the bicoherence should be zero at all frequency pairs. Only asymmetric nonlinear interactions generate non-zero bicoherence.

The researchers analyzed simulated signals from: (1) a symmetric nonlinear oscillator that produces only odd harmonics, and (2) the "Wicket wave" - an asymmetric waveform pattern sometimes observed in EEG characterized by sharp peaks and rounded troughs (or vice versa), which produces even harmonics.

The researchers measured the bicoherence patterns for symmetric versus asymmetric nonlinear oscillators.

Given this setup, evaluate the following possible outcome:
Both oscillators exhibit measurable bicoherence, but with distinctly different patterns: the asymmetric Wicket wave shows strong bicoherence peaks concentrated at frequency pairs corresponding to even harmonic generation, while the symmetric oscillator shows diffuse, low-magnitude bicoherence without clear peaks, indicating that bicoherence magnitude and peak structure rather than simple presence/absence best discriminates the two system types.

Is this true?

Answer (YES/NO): NO